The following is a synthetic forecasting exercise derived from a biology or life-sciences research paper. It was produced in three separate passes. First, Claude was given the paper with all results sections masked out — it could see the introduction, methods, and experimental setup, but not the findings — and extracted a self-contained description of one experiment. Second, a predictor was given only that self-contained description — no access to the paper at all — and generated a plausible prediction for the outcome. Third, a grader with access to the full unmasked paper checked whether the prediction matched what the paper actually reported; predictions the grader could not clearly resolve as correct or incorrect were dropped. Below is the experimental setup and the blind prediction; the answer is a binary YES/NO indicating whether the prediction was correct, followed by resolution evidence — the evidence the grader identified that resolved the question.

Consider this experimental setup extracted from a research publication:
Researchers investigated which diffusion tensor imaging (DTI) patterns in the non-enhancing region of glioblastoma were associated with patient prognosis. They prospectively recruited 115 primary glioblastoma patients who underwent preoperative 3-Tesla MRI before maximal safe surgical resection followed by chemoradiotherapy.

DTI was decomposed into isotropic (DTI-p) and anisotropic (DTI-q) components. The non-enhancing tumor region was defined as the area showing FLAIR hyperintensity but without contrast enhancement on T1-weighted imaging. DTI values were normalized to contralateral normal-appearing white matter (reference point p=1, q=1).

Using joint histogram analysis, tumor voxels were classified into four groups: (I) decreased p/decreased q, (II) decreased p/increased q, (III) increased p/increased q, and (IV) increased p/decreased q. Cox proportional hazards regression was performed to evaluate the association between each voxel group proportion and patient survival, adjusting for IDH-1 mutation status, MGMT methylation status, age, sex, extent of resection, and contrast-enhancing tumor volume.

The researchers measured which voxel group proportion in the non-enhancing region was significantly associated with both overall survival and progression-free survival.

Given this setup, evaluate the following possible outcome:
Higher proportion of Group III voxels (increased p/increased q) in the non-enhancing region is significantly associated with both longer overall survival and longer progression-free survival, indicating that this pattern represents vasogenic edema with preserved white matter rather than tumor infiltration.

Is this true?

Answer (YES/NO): NO